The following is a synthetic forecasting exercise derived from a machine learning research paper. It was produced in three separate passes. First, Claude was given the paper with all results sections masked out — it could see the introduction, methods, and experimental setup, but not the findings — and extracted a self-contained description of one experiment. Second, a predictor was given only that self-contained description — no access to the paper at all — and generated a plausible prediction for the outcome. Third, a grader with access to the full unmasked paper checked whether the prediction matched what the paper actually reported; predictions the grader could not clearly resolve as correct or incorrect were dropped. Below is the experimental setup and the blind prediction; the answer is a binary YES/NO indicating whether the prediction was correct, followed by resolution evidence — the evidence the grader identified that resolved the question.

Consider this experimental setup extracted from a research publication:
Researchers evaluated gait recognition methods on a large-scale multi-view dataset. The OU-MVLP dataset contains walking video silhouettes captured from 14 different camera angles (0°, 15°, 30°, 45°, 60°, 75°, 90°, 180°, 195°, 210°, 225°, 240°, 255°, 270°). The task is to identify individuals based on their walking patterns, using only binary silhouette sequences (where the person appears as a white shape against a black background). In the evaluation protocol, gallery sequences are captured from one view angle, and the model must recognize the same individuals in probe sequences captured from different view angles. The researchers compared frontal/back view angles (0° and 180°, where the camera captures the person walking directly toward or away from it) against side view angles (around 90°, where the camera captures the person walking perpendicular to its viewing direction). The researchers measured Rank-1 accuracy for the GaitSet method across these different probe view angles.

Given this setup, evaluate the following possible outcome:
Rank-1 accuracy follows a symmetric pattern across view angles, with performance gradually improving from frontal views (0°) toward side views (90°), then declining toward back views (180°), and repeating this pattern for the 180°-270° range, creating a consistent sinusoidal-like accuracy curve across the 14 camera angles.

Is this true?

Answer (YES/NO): NO